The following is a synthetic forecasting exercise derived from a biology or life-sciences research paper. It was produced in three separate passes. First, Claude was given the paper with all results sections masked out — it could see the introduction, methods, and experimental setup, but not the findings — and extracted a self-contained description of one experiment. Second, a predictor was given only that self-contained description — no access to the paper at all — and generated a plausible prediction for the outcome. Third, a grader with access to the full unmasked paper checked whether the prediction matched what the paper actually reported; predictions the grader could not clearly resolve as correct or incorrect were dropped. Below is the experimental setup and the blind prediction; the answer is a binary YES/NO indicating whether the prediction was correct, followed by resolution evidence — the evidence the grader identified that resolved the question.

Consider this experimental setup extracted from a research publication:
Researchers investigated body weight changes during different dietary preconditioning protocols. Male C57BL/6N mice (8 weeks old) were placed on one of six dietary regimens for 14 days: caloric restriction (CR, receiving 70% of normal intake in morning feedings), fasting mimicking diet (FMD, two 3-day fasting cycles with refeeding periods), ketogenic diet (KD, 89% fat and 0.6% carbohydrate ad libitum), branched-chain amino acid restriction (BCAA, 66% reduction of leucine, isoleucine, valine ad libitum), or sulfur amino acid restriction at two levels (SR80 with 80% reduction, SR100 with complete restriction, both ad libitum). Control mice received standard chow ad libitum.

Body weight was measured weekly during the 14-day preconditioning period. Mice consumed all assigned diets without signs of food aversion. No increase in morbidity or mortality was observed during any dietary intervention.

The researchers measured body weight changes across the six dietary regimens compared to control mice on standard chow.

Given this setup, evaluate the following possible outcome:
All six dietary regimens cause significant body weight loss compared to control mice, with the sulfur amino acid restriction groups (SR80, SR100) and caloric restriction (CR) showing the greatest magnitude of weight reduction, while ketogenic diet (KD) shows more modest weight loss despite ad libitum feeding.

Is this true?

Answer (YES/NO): NO